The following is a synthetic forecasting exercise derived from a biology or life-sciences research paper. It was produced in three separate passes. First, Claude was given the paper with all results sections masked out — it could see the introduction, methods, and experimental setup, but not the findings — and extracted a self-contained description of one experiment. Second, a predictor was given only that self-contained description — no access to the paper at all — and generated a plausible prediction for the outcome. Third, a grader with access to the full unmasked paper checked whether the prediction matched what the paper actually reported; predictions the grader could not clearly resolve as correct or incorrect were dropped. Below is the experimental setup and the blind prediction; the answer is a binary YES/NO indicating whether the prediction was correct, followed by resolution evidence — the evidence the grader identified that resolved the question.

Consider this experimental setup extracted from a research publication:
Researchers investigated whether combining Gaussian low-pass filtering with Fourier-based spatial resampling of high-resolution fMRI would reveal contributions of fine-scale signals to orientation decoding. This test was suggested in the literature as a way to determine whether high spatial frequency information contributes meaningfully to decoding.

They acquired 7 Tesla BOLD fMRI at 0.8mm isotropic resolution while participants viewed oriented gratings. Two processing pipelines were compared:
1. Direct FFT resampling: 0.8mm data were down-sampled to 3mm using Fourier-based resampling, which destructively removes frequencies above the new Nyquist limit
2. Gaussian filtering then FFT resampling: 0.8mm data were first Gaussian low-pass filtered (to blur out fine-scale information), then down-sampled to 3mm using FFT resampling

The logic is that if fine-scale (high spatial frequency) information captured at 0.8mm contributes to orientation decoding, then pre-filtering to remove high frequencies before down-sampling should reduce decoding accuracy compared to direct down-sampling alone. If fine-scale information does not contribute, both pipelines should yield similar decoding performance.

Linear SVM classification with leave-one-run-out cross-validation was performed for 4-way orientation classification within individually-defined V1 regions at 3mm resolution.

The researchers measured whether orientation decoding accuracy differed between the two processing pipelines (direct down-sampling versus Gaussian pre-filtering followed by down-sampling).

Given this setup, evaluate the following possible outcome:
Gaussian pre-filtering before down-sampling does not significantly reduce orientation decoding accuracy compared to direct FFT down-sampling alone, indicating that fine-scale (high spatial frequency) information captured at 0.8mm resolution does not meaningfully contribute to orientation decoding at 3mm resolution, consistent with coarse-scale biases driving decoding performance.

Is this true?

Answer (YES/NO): NO